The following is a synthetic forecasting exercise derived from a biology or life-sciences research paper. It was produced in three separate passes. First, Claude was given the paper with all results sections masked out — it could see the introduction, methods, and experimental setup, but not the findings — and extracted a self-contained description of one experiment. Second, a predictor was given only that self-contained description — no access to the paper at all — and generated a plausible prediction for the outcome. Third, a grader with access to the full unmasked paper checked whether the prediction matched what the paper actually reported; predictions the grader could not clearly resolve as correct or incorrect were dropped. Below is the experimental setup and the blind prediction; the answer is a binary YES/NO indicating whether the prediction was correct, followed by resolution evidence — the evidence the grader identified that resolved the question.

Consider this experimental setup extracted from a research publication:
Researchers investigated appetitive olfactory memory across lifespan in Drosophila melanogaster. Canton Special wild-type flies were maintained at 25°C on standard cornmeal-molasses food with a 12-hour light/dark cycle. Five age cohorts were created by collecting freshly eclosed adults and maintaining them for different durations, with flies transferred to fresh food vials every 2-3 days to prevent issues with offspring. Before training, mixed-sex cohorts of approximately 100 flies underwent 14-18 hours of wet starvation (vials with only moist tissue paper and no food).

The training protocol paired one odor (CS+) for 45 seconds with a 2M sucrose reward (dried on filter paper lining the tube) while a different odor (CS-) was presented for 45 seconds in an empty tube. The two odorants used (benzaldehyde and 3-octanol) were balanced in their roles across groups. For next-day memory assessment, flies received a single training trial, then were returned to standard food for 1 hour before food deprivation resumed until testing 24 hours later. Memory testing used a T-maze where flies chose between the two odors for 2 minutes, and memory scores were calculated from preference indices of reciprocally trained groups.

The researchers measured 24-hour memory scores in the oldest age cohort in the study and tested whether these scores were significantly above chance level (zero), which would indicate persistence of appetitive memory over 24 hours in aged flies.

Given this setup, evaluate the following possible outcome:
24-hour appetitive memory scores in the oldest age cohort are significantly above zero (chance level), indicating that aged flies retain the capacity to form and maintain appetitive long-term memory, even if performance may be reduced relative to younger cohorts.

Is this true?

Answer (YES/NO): NO